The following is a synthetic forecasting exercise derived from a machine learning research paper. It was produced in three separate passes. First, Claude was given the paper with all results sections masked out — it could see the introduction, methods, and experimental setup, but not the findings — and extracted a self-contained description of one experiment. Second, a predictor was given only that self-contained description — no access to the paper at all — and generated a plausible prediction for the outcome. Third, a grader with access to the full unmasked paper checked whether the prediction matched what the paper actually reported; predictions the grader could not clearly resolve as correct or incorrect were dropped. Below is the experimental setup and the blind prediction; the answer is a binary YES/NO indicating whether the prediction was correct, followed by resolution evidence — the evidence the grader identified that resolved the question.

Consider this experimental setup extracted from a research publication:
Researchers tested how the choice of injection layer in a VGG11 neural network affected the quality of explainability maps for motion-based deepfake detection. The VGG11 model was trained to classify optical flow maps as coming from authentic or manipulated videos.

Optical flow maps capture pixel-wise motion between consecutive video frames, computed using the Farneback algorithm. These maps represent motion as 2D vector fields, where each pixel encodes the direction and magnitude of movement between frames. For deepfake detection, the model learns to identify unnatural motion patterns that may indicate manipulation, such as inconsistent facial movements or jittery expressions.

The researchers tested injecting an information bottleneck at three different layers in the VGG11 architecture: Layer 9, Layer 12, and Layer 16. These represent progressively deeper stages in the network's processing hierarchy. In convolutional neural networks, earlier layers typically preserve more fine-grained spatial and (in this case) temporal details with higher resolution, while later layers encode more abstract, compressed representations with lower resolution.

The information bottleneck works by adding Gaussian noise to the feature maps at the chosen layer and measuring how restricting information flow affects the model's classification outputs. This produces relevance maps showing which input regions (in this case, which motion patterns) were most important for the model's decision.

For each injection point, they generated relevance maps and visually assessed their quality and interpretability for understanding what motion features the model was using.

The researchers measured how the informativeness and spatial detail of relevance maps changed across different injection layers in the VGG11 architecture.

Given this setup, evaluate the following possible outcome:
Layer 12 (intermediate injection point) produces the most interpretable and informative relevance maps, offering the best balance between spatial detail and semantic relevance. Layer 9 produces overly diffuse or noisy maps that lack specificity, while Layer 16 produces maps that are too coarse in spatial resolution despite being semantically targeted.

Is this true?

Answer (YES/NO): NO